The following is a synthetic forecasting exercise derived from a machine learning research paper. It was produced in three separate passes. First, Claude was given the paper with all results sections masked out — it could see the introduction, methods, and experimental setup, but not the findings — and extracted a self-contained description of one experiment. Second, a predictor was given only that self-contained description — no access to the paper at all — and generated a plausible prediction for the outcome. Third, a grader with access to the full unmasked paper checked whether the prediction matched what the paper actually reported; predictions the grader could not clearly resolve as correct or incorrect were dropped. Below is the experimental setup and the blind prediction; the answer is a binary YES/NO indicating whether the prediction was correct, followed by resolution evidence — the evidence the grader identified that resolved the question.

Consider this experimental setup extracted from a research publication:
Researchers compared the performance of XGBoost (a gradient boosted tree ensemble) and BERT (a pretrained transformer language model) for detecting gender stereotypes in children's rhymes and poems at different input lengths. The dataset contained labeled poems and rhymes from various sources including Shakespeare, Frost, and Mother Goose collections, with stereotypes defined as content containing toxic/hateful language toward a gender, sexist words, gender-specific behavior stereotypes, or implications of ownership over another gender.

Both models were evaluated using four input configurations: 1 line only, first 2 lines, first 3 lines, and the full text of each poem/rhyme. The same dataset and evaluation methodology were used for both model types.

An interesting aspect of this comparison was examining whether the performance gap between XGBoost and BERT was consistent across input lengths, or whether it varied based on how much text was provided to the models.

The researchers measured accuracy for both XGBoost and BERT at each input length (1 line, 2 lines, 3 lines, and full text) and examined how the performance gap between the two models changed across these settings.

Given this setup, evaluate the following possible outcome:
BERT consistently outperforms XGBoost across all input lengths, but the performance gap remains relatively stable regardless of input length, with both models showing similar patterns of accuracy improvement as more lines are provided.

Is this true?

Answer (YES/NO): NO